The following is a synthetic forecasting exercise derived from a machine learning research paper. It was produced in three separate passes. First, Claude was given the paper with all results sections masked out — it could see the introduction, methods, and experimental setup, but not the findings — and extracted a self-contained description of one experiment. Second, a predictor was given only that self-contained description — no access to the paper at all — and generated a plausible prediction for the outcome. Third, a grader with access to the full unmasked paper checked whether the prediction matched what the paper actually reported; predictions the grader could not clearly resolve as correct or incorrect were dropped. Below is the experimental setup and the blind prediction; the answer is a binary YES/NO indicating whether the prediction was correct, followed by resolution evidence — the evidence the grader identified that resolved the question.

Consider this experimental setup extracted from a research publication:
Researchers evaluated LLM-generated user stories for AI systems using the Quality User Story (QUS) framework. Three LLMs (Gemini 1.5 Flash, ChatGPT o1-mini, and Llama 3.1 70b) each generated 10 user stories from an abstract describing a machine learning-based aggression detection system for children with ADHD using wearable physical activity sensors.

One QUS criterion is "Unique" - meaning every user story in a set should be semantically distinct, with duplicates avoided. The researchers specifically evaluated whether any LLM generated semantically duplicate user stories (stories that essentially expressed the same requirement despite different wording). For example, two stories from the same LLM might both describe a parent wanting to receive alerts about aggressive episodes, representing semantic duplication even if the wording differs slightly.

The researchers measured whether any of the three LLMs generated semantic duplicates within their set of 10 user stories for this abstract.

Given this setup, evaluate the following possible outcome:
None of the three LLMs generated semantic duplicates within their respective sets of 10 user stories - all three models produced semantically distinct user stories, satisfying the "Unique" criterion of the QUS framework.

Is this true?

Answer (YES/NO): NO